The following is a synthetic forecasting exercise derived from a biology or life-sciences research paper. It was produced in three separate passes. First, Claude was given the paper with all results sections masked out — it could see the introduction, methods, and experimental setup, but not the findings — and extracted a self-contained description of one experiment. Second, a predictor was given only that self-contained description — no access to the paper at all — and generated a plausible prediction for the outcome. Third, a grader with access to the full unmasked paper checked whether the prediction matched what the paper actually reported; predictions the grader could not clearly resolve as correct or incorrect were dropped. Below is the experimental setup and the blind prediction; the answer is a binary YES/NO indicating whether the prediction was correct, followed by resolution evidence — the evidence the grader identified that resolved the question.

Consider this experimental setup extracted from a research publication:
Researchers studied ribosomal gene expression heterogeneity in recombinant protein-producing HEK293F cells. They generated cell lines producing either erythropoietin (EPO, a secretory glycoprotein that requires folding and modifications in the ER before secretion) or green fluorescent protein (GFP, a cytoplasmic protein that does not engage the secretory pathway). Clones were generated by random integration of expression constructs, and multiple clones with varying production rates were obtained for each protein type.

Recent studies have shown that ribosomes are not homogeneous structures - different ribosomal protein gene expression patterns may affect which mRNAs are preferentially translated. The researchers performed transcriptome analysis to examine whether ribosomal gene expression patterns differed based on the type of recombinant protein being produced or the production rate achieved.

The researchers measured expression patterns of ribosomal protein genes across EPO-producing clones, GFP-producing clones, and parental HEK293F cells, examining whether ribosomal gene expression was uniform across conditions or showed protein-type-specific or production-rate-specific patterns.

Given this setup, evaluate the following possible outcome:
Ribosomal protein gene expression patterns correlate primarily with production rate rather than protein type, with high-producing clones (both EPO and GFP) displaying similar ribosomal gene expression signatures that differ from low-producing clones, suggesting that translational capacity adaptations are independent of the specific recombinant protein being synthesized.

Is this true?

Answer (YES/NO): NO